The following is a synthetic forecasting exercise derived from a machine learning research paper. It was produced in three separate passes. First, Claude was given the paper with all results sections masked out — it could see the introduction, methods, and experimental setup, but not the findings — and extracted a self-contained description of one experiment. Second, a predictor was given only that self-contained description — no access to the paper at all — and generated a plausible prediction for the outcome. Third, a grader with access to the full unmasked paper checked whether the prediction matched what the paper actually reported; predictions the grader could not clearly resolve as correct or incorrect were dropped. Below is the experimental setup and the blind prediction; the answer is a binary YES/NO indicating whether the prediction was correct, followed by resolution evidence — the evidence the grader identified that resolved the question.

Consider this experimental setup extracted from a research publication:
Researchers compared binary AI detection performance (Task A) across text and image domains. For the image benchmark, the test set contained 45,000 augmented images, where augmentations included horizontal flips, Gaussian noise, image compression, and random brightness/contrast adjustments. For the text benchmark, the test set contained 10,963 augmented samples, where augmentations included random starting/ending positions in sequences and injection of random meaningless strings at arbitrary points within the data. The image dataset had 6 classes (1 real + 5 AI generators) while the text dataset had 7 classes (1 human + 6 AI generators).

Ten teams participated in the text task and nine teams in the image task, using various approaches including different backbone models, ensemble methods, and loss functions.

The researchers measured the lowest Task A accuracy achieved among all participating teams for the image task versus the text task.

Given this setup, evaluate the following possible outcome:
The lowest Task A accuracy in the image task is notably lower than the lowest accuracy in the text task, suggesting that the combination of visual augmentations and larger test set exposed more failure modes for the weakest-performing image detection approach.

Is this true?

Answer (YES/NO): NO